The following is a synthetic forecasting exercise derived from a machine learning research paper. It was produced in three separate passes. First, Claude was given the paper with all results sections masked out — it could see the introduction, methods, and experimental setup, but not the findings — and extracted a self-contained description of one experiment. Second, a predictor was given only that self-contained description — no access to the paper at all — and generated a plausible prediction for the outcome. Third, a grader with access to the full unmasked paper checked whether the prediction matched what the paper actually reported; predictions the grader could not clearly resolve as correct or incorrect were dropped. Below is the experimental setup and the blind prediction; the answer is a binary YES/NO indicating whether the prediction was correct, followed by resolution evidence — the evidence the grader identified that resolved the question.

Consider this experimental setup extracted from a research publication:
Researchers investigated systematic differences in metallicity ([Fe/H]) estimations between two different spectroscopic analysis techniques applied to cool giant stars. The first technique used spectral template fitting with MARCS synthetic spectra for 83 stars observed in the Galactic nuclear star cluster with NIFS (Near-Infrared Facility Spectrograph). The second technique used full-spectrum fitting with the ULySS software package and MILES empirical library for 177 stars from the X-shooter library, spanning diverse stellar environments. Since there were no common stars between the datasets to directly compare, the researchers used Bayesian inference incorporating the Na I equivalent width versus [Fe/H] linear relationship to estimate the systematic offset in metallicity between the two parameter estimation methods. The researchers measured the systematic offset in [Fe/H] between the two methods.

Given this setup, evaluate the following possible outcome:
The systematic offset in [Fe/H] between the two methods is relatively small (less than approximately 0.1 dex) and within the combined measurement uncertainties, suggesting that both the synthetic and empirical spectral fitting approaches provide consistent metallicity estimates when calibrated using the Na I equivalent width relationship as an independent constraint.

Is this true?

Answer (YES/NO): NO